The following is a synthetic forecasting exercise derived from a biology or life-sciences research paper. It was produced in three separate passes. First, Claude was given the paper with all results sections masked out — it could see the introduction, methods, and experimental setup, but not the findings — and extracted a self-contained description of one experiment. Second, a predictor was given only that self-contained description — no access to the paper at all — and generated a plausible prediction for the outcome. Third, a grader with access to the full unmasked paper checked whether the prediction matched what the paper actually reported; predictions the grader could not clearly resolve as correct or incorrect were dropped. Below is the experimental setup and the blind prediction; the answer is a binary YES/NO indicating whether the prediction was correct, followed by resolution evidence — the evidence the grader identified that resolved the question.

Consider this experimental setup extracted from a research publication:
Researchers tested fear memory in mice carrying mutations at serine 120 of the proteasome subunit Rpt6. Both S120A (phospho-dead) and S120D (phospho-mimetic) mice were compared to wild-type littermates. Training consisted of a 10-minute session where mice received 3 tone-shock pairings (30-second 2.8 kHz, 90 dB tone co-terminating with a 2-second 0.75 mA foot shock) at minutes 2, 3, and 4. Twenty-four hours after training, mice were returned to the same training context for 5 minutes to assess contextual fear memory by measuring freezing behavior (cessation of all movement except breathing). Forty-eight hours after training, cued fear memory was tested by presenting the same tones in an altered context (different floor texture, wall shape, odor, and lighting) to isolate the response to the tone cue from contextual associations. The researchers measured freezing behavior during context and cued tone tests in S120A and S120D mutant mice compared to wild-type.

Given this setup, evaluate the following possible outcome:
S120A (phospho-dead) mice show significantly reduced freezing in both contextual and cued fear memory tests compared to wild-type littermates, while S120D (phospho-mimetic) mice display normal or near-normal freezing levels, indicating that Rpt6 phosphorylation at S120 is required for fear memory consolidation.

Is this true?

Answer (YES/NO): NO